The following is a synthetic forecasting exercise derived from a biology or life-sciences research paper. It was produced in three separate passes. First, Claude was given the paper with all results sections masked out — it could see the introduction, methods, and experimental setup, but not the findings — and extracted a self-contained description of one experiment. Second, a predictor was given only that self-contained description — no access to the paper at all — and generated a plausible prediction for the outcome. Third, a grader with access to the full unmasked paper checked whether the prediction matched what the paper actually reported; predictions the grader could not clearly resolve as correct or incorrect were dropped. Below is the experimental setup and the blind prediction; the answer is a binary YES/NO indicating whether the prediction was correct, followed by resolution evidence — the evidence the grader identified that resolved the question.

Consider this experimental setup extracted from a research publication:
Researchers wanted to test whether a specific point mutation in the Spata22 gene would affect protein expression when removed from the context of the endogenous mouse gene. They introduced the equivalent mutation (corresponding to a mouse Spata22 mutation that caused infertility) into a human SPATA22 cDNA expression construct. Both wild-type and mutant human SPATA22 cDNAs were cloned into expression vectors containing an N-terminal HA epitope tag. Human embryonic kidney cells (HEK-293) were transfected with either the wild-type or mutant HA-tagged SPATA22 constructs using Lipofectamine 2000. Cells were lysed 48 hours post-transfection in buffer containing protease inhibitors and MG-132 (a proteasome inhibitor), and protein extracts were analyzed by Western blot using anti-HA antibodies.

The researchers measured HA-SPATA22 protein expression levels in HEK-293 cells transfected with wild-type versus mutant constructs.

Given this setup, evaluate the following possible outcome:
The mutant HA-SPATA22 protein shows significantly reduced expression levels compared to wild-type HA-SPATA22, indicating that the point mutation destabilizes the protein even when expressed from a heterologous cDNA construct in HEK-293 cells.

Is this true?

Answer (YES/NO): NO